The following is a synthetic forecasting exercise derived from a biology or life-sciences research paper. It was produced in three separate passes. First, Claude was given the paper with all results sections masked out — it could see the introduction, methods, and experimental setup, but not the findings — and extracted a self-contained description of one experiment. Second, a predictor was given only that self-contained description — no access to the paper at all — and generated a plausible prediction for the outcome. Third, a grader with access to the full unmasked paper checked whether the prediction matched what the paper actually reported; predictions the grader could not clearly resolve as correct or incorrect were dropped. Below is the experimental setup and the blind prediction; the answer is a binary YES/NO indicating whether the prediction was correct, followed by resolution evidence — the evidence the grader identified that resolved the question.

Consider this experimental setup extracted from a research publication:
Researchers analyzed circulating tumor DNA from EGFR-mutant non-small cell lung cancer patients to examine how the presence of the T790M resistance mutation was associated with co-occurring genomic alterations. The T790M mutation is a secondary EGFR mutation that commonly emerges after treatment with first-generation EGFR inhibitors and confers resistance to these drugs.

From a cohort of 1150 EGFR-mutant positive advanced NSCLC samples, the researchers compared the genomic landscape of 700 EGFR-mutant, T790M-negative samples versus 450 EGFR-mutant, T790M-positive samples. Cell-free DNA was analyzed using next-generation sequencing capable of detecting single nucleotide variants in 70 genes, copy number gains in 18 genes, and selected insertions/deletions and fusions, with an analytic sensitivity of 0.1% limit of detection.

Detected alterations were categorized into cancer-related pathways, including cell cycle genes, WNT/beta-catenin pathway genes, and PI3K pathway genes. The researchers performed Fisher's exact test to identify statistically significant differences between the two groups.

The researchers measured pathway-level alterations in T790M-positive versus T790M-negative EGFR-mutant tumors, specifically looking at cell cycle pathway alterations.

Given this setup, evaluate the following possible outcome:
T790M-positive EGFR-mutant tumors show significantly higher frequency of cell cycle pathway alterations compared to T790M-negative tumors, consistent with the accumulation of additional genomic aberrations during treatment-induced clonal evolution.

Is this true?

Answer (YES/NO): YES